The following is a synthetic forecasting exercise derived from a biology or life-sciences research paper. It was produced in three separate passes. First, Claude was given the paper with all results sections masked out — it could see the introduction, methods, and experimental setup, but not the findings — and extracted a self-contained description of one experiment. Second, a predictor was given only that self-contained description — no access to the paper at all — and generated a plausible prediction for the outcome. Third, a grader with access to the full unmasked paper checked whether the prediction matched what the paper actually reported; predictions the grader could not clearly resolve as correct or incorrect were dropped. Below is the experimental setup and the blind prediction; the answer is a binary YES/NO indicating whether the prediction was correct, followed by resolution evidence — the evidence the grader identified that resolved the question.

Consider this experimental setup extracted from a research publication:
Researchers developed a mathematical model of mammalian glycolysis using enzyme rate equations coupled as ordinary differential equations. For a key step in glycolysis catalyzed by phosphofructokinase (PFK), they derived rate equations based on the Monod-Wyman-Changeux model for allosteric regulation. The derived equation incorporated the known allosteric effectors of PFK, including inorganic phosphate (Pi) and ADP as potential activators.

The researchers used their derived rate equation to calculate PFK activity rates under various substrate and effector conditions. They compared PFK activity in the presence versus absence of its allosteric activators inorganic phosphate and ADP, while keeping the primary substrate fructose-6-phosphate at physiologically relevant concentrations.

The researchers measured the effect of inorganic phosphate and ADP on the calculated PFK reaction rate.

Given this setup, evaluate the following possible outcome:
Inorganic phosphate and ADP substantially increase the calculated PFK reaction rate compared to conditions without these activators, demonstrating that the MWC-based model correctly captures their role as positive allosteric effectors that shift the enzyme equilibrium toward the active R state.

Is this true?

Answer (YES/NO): YES